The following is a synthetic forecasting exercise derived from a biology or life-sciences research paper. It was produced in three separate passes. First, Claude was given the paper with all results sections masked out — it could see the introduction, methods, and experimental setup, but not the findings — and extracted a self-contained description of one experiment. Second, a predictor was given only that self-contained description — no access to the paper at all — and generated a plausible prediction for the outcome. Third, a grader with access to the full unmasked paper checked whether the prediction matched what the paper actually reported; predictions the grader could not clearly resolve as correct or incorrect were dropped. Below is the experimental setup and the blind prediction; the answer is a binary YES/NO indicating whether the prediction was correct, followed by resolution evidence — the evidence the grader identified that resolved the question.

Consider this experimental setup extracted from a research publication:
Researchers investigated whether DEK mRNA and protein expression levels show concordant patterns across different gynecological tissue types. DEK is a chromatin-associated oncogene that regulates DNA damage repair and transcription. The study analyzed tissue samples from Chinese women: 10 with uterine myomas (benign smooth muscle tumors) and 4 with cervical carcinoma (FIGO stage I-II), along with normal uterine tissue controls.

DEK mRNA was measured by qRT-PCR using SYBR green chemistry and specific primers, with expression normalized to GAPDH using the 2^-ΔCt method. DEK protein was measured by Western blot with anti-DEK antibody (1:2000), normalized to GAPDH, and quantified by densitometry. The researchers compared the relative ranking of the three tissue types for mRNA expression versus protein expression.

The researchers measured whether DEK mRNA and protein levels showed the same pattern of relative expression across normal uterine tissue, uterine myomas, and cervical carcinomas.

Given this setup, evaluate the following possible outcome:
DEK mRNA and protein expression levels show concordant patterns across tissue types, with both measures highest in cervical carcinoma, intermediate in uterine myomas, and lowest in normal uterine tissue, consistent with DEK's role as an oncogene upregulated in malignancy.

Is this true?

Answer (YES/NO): NO